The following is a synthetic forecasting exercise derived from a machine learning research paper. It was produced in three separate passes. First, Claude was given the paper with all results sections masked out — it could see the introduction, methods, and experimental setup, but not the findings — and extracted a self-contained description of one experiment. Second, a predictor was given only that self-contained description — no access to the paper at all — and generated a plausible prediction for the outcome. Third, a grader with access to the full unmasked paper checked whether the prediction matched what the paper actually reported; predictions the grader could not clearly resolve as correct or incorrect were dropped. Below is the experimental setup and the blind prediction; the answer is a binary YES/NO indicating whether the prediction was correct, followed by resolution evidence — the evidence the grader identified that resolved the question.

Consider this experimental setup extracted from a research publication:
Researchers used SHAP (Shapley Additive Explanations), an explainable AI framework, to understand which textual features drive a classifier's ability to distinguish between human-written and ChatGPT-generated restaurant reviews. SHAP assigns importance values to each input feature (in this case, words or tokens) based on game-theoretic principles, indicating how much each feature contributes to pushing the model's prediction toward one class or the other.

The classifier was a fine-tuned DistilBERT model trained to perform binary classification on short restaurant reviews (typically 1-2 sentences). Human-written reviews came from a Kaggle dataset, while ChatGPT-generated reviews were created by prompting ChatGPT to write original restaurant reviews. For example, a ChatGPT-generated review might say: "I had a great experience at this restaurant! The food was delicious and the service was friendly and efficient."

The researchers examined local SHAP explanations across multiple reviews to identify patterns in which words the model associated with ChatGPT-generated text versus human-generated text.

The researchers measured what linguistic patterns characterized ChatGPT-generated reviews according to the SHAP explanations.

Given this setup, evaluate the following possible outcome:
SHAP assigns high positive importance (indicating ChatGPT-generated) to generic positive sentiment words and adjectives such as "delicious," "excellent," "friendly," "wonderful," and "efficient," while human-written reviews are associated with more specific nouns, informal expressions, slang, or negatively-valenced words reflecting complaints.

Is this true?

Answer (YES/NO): NO